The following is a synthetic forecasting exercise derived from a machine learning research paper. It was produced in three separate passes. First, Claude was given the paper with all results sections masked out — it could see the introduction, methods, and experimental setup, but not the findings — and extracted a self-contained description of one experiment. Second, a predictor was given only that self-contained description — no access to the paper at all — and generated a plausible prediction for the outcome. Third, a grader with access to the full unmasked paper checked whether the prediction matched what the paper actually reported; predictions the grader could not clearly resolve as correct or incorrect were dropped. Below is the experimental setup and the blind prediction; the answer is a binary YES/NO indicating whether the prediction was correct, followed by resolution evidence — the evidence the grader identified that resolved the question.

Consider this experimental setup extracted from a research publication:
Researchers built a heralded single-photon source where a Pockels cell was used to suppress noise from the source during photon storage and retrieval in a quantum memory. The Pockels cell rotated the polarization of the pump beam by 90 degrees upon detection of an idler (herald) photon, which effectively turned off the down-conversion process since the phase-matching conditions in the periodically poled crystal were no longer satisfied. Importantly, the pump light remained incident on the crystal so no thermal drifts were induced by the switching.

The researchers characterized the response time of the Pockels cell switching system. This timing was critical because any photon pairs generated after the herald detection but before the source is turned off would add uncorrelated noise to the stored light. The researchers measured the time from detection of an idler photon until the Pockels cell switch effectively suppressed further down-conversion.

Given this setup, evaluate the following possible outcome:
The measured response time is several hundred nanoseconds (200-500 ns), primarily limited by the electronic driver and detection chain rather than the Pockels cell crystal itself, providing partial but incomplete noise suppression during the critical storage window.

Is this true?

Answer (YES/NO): NO